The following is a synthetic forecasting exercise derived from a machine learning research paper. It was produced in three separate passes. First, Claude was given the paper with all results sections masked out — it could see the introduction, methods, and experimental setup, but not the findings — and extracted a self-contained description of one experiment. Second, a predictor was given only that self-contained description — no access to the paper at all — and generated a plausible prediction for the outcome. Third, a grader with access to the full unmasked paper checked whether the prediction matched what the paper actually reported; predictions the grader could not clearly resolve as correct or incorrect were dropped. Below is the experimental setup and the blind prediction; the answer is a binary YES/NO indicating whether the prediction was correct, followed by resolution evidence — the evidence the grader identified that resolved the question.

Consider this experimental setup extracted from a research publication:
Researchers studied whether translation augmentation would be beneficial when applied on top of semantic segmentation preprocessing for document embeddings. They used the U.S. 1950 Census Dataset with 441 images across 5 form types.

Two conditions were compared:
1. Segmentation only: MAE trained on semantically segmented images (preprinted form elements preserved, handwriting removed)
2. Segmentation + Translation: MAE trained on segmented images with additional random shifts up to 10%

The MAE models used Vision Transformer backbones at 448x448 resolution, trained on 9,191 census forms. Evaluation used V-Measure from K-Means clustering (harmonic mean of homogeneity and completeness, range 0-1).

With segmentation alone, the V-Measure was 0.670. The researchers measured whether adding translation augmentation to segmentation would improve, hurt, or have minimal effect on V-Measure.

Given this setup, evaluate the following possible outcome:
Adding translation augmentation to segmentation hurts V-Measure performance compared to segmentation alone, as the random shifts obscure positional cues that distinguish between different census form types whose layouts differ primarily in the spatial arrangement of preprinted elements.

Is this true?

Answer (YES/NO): NO